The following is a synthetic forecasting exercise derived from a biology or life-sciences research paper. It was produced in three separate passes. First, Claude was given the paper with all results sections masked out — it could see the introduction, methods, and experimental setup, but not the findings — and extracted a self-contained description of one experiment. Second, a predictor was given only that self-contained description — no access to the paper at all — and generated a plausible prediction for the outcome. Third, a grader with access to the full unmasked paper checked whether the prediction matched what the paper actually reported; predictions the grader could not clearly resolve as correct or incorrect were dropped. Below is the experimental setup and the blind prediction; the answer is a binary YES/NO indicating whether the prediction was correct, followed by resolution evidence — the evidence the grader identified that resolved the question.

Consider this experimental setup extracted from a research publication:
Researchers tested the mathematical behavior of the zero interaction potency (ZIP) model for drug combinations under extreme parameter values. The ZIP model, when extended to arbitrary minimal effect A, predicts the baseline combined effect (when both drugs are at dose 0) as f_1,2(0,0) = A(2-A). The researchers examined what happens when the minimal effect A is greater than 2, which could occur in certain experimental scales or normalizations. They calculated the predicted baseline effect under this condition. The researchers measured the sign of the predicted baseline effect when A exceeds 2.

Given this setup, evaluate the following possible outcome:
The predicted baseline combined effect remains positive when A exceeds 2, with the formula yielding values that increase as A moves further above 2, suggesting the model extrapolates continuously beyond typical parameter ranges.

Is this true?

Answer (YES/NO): NO